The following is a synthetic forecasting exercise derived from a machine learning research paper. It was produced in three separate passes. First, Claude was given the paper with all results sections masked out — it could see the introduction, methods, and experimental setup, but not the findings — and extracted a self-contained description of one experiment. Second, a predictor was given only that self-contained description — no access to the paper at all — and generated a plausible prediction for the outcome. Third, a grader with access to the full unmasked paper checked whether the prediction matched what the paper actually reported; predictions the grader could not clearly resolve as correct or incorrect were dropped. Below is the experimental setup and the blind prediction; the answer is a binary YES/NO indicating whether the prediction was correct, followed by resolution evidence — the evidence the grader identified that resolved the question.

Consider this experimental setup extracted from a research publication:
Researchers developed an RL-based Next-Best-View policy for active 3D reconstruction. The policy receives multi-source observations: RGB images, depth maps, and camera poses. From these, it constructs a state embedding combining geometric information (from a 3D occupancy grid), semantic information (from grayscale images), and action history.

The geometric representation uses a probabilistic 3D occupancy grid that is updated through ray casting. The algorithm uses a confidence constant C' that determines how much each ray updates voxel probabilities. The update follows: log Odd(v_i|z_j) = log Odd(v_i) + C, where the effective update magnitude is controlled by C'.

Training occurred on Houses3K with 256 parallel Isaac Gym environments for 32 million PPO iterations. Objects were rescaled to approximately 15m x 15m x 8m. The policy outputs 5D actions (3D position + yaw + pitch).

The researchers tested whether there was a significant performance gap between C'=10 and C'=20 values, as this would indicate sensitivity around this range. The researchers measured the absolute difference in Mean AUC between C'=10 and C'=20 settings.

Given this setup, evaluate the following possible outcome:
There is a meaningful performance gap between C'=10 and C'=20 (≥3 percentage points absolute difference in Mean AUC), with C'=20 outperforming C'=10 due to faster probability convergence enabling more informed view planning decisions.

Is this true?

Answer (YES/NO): YES